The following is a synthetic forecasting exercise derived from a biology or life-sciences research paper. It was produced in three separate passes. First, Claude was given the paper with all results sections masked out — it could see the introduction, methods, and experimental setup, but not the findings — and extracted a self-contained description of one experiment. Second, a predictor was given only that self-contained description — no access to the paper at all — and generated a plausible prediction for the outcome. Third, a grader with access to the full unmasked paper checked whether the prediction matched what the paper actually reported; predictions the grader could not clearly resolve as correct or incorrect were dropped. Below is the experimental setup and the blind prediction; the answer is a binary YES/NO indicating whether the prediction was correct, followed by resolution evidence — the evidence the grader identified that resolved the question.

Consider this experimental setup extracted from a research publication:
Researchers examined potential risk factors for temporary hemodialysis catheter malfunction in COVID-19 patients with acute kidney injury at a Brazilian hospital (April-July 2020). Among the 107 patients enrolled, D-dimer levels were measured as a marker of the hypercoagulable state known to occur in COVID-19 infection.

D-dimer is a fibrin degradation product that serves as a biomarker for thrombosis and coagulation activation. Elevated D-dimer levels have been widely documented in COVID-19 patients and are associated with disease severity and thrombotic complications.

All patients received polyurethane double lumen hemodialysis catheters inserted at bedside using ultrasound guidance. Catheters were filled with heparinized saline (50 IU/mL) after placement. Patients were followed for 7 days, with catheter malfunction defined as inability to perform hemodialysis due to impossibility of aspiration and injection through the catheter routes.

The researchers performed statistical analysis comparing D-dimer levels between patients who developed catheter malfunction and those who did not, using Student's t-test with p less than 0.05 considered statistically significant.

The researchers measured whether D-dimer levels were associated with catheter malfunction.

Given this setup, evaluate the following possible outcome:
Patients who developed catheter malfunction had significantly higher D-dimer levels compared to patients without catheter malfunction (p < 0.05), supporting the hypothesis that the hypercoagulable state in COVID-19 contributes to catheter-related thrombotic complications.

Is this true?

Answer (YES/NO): NO